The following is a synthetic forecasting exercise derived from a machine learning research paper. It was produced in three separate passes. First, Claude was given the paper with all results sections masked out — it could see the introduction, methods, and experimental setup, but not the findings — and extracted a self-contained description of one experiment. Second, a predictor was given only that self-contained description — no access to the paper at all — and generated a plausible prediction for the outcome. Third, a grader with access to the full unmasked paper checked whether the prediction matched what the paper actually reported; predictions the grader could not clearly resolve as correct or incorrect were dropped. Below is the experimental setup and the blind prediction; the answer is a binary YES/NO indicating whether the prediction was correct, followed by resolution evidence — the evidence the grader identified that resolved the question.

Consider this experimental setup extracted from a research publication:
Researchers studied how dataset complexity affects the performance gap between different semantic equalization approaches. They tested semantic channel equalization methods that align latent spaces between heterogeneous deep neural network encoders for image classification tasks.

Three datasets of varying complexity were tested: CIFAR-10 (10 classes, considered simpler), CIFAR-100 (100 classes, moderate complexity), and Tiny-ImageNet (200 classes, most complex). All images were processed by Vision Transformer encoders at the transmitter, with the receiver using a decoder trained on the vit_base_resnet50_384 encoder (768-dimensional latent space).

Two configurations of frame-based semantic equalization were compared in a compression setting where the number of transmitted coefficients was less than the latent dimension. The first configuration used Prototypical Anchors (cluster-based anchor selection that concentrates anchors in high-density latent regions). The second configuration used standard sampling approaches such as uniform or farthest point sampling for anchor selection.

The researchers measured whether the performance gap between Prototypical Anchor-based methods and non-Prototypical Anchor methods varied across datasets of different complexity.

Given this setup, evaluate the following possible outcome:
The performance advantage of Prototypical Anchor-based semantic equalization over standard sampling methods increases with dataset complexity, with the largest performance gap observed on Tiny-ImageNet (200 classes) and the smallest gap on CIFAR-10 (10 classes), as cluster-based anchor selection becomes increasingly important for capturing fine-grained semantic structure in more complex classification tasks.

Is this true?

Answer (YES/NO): YES